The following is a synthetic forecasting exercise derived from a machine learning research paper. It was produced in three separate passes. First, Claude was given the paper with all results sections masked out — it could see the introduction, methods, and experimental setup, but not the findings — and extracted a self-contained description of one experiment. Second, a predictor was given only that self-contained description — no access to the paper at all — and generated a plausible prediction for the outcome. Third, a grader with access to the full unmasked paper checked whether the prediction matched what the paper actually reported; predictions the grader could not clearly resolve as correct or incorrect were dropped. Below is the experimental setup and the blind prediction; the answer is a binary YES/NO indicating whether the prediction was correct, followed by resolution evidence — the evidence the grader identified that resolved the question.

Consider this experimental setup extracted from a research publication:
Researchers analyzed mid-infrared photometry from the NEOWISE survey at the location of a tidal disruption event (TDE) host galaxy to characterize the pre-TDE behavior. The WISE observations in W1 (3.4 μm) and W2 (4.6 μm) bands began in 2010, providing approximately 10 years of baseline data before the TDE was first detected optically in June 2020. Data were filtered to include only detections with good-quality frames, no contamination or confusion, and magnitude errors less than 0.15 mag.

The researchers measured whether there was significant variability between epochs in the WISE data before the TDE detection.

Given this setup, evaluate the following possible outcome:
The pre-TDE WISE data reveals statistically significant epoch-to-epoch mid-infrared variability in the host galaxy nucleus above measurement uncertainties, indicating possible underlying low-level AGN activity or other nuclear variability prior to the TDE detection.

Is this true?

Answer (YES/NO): NO